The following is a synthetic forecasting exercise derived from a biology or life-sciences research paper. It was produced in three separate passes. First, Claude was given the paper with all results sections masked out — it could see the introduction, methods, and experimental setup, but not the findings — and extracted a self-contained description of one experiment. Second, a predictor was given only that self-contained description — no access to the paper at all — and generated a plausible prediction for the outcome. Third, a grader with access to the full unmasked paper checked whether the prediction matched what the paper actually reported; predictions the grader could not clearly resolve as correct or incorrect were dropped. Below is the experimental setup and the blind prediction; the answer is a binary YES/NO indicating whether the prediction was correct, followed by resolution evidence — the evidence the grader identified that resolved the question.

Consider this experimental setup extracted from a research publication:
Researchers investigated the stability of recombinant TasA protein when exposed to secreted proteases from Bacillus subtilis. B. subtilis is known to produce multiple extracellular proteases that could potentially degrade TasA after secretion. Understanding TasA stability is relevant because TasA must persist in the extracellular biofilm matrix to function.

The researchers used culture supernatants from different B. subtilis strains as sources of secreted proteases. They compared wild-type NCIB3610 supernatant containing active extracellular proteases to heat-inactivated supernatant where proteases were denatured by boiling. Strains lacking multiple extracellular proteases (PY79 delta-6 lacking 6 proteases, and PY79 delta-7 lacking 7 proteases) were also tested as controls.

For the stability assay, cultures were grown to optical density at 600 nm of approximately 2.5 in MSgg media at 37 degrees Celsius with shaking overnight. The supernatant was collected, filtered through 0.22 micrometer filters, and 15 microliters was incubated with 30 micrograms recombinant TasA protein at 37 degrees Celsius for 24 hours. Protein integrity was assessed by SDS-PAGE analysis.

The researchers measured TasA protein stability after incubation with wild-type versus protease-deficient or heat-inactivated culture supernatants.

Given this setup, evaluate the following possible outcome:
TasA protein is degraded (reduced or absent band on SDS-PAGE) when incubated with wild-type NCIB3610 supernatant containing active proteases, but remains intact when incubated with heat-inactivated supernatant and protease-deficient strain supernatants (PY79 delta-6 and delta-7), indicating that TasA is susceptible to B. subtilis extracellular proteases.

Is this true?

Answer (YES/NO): NO